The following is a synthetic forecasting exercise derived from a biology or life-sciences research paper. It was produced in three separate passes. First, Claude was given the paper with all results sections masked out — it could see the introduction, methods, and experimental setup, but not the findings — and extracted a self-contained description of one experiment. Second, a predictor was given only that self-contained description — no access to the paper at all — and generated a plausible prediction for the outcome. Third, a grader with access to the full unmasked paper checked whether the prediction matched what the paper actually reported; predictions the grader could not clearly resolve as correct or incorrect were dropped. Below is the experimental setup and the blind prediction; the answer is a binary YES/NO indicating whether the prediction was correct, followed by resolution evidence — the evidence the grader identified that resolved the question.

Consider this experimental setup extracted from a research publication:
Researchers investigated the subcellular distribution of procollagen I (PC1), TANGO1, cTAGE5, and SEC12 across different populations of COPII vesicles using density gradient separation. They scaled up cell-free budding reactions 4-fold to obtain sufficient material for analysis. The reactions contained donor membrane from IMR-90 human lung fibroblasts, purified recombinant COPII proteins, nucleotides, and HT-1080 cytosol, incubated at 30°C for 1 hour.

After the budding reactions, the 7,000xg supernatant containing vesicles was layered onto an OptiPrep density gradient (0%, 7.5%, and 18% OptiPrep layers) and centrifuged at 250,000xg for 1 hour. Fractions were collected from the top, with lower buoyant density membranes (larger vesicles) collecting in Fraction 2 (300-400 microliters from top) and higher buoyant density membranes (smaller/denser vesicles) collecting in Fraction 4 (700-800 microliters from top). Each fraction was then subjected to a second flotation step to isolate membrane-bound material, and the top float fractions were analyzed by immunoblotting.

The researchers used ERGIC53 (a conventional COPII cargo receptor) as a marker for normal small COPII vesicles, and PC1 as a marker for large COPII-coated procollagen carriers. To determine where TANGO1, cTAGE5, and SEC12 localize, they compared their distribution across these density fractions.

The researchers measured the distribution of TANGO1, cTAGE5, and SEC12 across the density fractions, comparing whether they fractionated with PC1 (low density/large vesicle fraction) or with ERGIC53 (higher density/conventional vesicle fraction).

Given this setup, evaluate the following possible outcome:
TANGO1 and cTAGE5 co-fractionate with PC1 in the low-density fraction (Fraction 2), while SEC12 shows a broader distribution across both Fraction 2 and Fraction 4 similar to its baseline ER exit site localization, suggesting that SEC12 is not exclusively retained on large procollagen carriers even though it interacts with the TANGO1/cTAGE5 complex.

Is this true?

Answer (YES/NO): NO